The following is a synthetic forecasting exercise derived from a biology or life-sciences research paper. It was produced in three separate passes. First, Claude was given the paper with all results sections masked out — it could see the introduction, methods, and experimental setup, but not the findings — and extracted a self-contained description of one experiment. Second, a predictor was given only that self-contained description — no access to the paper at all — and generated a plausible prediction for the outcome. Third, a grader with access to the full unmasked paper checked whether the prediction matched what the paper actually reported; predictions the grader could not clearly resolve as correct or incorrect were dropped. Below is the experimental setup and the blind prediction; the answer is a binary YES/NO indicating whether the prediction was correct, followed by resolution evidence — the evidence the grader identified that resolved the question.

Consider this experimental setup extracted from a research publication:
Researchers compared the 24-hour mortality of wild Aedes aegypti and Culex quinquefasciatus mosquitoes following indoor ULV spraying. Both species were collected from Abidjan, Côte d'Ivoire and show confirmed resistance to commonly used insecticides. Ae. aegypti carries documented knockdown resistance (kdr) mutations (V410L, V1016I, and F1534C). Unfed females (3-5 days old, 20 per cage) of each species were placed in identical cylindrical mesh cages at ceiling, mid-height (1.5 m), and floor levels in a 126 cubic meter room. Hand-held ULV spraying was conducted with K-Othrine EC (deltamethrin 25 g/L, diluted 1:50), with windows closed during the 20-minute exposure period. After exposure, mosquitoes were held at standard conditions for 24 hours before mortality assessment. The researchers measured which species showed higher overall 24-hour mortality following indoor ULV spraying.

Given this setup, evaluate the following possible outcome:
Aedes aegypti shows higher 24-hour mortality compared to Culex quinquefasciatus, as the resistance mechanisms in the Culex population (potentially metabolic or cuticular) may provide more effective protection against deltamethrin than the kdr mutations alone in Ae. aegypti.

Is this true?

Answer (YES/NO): NO